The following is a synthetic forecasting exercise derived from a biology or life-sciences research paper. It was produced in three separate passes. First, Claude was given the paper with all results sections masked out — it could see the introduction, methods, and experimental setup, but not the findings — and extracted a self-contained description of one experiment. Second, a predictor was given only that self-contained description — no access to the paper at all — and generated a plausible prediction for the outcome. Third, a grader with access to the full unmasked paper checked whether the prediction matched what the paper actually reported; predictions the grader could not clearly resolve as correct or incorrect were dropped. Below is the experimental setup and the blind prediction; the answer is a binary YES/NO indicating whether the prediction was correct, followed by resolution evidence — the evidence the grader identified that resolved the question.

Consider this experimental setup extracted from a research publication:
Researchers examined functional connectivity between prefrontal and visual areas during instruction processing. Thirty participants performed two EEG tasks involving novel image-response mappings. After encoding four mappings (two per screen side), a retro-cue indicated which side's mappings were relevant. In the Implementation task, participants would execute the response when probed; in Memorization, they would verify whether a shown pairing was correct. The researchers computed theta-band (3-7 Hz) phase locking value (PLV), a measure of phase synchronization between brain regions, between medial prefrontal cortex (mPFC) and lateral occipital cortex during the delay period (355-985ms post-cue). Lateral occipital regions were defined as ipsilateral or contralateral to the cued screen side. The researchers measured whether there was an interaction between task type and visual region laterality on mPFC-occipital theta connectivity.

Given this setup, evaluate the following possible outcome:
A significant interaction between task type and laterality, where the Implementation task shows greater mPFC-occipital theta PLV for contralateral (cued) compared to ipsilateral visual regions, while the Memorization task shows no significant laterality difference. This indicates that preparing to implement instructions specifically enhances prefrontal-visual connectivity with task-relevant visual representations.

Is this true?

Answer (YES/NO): NO